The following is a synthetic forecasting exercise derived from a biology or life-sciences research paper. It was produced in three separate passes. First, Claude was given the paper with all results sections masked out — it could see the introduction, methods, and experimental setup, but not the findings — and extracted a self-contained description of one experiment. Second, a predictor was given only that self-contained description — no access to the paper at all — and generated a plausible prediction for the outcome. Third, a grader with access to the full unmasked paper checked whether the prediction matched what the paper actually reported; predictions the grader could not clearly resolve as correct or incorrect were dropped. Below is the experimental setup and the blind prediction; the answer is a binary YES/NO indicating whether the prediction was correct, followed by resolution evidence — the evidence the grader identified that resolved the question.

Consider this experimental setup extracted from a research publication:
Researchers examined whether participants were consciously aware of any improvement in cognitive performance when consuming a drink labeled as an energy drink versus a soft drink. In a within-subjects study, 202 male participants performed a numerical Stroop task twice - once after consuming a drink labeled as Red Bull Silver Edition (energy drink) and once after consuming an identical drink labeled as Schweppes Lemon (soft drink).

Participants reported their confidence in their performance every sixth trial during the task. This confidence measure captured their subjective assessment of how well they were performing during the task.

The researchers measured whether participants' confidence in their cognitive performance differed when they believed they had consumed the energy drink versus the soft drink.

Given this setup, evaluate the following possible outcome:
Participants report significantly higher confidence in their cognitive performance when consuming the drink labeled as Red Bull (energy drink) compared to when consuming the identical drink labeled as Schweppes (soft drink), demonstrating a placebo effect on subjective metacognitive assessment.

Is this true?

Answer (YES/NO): NO